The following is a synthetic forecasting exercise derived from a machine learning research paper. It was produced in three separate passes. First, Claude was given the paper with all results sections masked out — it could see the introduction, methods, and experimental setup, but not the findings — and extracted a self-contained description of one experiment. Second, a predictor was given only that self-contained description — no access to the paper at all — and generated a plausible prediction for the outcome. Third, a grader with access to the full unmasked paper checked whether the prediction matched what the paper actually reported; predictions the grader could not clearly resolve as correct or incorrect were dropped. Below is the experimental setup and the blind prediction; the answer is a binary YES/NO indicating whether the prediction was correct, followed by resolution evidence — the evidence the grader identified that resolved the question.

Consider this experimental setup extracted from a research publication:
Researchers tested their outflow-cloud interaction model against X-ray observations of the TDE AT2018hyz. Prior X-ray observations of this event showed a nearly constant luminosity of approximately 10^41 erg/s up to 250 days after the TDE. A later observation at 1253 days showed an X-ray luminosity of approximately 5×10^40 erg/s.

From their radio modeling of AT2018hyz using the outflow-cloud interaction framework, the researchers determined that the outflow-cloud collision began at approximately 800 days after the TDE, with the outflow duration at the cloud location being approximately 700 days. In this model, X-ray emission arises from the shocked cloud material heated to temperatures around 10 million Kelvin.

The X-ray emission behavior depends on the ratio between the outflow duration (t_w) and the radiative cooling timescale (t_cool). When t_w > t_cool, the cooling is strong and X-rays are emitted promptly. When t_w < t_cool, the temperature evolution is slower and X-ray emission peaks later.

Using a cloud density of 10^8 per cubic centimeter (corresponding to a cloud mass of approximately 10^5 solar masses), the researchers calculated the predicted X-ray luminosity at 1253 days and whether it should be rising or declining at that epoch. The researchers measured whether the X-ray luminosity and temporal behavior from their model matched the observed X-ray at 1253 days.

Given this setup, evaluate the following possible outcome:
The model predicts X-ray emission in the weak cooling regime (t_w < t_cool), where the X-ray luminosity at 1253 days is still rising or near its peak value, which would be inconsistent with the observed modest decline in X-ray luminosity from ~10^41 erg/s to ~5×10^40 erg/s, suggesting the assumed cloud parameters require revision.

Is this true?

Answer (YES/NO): NO